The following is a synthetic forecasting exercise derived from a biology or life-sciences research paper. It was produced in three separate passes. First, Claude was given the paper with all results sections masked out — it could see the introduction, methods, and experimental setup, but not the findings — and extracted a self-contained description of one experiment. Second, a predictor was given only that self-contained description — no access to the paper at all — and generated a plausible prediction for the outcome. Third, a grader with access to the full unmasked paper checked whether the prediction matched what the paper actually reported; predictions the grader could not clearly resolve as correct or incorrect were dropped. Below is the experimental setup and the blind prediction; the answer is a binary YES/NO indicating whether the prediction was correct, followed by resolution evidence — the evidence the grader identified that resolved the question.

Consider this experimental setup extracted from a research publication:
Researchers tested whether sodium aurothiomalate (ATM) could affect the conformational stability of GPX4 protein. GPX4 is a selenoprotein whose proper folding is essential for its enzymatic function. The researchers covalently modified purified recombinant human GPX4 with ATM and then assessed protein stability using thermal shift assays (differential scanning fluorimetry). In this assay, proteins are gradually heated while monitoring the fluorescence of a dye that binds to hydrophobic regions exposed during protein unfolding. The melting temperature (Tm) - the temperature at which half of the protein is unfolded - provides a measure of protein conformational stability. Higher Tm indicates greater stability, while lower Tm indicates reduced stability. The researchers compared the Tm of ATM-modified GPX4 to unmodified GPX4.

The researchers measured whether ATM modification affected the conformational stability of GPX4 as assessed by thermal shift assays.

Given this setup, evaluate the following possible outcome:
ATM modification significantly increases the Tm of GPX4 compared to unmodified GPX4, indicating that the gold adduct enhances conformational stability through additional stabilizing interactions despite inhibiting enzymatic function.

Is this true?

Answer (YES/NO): NO